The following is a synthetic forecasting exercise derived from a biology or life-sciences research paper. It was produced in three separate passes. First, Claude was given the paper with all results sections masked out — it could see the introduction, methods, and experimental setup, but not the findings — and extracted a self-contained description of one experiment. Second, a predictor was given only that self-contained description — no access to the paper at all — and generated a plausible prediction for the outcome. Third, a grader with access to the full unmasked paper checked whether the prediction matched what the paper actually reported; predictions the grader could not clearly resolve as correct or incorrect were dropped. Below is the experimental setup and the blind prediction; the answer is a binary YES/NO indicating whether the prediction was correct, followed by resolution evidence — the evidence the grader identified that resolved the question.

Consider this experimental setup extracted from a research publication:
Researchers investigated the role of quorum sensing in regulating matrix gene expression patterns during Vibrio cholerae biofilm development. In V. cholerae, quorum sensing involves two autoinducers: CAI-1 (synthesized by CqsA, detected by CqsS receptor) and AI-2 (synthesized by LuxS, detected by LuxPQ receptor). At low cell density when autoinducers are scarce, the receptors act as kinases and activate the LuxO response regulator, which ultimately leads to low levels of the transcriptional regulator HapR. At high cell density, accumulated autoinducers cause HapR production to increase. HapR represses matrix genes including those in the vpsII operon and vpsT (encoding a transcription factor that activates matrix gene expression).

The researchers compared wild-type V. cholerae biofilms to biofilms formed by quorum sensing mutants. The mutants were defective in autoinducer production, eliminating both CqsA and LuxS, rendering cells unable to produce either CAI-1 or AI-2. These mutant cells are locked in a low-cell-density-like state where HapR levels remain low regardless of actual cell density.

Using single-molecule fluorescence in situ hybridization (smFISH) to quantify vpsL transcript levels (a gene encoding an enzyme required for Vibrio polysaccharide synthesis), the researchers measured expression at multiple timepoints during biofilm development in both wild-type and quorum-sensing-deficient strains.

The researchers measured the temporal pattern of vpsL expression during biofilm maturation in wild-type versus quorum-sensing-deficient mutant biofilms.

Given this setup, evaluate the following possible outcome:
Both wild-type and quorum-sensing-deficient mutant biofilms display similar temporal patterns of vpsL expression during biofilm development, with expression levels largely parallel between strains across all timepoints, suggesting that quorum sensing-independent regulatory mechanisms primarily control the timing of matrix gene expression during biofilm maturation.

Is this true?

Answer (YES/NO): NO